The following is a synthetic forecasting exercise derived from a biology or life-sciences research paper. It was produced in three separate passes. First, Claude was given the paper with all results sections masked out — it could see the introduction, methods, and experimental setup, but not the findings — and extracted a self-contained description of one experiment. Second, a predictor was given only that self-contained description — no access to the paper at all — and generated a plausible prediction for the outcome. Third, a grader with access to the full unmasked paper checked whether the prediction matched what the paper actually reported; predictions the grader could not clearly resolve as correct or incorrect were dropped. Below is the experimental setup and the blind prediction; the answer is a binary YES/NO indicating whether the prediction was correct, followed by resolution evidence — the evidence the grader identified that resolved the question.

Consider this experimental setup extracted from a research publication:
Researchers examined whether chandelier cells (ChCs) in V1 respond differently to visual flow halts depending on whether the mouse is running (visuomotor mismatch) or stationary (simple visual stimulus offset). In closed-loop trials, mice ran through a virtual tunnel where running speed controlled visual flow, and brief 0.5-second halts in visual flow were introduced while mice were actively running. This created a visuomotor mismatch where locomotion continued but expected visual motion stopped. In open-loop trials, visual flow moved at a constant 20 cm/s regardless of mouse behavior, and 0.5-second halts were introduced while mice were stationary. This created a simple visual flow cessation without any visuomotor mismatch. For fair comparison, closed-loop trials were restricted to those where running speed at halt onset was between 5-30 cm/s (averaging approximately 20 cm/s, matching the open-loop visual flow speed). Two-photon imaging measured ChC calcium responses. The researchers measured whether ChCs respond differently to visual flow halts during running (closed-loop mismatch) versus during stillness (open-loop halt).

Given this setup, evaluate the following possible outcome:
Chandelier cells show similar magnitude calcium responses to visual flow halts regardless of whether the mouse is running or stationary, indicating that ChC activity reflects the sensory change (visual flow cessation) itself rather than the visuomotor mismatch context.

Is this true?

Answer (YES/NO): NO